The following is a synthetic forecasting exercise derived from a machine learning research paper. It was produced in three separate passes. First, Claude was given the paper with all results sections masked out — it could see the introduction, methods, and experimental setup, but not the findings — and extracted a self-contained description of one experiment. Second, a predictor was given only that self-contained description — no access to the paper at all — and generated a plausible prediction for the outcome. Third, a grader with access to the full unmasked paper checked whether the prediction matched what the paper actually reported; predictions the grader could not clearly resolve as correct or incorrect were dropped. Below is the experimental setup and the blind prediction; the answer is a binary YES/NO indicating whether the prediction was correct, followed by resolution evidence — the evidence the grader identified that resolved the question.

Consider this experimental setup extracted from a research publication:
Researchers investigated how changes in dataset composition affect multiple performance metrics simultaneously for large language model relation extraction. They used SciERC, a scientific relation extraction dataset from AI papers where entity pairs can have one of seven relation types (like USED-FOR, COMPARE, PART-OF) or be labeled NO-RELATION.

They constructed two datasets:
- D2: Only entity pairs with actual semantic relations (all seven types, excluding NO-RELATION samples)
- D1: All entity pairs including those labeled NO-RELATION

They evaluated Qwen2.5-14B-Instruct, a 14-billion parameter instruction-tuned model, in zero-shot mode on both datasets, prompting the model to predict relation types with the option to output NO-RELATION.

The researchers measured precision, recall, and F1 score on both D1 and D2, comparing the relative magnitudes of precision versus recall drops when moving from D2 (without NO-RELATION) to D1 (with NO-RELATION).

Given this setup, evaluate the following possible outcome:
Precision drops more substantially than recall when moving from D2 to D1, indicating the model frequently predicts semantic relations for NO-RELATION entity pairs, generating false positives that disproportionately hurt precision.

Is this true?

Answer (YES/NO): NO